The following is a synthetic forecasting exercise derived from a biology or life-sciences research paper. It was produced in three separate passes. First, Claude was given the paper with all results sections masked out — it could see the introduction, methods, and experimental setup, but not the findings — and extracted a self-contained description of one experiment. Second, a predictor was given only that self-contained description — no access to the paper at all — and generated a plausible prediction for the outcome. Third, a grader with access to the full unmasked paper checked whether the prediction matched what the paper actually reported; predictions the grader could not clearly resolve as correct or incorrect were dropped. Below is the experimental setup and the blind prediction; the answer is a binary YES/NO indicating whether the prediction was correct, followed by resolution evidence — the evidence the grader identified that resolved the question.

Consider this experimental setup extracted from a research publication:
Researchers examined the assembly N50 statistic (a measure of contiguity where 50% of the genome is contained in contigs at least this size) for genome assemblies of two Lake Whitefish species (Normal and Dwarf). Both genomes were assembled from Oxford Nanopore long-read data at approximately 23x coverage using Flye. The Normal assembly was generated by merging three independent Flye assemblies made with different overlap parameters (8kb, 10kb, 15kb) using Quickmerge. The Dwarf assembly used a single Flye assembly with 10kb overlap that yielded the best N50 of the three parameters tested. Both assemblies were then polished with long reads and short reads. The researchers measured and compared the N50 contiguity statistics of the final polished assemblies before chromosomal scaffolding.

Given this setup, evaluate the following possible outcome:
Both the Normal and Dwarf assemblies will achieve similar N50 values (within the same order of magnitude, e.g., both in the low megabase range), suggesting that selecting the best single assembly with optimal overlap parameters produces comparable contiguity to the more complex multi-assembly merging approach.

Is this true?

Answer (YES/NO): NO